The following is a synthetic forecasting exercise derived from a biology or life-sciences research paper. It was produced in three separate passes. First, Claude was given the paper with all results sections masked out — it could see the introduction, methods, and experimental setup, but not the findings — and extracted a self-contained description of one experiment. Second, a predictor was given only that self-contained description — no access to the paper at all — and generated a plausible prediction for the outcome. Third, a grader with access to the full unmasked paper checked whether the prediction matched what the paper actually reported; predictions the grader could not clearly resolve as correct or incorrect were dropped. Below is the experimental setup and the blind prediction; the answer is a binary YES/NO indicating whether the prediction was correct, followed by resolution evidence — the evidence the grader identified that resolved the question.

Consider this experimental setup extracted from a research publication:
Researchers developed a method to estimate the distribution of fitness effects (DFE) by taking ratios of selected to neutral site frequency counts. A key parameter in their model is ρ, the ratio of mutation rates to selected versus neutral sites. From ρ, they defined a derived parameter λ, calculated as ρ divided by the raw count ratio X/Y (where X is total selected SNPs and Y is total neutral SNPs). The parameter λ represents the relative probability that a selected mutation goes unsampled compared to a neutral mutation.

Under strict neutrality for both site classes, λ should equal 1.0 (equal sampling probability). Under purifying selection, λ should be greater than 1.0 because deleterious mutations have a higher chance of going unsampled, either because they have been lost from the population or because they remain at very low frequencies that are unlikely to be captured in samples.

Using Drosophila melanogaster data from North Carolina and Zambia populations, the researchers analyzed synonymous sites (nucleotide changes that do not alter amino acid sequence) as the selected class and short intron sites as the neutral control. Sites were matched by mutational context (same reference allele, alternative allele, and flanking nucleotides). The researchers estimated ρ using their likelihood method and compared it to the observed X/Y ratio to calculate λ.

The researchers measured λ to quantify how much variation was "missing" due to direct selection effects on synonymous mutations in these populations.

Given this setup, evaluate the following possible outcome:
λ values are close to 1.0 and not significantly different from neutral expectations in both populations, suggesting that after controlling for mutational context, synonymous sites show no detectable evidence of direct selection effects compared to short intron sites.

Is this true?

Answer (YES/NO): NO